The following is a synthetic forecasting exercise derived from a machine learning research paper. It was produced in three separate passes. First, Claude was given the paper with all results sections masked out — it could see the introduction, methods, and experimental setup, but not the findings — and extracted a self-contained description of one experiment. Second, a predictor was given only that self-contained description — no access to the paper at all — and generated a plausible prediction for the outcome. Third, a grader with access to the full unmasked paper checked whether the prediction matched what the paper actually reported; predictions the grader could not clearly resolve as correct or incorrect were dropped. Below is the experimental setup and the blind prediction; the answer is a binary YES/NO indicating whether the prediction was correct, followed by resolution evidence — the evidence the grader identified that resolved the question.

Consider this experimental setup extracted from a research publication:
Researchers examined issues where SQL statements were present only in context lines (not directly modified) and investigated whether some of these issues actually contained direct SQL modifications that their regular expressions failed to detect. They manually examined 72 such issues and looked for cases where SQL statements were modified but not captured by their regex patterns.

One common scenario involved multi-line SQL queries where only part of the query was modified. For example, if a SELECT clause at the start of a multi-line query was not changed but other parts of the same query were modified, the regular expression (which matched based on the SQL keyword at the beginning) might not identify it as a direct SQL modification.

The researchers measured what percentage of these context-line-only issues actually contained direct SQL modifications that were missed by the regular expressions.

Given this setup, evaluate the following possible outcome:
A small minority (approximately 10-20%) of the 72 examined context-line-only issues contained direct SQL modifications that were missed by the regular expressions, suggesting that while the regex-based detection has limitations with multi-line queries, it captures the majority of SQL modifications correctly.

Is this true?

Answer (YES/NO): YES